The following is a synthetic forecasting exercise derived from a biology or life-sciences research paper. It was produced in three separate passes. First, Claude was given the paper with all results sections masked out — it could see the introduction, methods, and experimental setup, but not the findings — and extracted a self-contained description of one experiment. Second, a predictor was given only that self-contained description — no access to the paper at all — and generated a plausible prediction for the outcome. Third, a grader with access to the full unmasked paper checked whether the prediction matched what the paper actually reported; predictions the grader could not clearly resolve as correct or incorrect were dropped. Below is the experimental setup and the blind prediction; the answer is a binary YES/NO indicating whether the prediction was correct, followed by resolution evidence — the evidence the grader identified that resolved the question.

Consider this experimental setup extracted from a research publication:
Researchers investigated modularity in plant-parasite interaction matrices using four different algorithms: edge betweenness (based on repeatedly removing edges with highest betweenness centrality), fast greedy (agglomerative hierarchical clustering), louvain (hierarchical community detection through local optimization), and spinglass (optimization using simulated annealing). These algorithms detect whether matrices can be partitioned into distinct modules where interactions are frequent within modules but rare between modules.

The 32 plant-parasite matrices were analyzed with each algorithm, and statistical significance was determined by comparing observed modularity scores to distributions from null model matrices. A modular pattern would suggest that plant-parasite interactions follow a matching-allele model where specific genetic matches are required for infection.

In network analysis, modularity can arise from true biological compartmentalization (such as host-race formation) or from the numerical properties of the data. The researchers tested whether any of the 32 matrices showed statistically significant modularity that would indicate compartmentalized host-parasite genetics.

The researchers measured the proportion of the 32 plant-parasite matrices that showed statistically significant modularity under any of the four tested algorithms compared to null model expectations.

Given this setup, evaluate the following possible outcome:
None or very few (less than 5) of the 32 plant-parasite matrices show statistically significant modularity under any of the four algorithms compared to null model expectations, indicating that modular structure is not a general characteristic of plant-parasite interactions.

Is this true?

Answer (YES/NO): NO